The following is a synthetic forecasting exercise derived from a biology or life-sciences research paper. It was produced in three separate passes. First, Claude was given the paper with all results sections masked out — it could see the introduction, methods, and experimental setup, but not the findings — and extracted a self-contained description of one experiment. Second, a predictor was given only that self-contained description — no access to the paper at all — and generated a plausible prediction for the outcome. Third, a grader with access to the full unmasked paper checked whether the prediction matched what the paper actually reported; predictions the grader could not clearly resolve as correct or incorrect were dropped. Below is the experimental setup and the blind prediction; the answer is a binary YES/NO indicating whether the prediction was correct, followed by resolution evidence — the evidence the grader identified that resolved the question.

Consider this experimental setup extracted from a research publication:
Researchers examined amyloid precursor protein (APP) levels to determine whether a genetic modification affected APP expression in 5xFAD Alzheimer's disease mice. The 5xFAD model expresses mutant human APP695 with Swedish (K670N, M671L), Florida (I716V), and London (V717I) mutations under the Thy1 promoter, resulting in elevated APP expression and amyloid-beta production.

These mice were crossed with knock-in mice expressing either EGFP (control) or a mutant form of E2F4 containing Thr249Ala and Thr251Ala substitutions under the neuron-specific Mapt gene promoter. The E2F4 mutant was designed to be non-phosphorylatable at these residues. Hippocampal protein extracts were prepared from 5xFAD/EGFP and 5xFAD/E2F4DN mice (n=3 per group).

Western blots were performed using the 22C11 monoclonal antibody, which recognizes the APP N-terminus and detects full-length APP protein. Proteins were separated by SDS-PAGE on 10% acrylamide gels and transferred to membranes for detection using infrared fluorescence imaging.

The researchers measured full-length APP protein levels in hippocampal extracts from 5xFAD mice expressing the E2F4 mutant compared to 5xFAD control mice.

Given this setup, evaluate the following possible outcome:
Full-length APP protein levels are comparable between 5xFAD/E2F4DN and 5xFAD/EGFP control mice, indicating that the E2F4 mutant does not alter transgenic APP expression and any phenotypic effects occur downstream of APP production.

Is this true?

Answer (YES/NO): YES